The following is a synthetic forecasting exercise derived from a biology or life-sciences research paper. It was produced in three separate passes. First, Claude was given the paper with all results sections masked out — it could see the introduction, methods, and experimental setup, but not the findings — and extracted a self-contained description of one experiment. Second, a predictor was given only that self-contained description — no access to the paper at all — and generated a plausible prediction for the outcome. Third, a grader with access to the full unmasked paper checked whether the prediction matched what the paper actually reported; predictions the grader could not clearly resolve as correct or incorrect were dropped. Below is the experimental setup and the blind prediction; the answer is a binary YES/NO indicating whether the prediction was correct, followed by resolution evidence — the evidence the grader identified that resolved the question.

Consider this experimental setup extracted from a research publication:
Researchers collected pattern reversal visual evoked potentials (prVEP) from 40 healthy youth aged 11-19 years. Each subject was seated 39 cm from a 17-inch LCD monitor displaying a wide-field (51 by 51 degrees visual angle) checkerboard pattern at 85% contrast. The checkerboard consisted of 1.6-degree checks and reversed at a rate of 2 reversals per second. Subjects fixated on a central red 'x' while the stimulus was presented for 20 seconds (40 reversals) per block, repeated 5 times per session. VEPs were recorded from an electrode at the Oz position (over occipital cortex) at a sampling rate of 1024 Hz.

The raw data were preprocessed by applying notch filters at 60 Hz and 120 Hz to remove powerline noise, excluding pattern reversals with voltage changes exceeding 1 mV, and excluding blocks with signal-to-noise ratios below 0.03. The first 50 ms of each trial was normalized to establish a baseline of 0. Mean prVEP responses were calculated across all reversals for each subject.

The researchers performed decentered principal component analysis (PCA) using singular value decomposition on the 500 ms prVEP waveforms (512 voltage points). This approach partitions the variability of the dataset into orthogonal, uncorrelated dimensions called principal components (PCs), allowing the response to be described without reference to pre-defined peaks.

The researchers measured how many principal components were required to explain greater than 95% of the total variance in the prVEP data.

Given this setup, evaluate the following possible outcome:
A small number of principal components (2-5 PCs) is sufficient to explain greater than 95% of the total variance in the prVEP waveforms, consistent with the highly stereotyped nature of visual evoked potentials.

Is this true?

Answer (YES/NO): NO